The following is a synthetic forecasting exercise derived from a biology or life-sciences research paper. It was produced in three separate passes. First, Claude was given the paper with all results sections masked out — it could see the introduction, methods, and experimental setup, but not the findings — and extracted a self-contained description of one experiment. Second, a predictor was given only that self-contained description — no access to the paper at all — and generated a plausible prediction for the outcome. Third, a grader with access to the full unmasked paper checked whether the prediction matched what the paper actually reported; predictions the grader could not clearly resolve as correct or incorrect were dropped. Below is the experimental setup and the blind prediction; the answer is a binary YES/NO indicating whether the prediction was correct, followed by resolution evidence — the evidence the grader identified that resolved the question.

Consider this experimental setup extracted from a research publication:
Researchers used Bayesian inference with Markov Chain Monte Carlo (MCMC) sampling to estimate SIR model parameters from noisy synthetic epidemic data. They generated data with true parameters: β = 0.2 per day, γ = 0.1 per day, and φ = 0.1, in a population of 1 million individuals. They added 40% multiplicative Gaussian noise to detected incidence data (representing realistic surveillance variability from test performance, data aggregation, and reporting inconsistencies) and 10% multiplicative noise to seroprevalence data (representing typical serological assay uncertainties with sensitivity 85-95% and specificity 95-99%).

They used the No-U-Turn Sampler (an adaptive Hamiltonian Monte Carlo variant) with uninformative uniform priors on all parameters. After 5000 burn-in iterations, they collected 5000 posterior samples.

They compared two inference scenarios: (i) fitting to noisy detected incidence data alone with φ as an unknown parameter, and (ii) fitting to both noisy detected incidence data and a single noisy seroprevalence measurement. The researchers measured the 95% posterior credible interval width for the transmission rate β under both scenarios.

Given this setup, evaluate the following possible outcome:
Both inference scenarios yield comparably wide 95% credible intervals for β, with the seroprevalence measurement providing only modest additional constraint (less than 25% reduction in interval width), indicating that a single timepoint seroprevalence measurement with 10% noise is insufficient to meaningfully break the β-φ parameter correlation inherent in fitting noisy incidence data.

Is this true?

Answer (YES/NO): NO